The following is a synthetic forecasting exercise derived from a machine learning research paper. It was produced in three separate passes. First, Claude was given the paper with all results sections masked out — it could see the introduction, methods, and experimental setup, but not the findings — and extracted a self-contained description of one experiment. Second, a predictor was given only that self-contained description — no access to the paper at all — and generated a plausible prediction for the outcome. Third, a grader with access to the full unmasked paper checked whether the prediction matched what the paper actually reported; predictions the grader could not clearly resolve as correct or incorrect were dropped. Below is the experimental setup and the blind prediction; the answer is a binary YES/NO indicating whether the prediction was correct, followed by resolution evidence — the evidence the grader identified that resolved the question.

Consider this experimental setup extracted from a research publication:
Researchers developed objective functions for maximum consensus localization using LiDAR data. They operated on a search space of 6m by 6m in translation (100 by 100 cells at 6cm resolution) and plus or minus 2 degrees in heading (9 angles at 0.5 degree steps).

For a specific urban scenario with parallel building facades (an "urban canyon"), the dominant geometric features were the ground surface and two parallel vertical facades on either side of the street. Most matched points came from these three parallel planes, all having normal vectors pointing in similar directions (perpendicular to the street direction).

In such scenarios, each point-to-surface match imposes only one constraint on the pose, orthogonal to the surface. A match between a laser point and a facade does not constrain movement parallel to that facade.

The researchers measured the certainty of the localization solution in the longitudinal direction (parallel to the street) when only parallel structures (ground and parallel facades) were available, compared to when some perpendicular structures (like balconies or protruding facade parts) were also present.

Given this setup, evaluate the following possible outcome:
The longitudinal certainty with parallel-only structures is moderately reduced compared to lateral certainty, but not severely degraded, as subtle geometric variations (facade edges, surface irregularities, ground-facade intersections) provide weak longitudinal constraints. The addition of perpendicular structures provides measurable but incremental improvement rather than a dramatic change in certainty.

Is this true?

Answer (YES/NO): NO